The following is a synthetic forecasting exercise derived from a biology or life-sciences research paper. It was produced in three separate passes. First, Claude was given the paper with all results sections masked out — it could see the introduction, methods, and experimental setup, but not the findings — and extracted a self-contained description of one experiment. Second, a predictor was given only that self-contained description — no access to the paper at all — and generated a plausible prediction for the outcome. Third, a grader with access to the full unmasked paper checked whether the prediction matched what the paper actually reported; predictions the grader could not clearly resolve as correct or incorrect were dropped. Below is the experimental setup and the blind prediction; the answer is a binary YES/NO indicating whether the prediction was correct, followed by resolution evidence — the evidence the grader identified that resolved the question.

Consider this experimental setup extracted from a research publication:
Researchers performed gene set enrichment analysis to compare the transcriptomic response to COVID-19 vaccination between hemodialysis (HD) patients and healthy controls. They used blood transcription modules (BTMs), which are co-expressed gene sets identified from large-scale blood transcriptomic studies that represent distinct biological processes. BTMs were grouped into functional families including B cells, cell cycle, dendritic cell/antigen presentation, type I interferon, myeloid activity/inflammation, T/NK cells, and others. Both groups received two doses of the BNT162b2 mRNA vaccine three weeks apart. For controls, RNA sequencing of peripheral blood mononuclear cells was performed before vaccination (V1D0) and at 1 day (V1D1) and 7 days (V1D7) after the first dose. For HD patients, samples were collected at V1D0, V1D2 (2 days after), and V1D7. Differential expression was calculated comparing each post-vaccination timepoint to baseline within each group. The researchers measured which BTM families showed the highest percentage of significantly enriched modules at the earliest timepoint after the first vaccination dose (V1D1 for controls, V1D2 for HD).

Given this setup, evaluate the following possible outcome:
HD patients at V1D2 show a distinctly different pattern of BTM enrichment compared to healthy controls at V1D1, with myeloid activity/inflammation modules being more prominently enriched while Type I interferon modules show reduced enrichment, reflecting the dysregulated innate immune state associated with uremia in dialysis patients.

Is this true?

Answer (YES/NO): NO